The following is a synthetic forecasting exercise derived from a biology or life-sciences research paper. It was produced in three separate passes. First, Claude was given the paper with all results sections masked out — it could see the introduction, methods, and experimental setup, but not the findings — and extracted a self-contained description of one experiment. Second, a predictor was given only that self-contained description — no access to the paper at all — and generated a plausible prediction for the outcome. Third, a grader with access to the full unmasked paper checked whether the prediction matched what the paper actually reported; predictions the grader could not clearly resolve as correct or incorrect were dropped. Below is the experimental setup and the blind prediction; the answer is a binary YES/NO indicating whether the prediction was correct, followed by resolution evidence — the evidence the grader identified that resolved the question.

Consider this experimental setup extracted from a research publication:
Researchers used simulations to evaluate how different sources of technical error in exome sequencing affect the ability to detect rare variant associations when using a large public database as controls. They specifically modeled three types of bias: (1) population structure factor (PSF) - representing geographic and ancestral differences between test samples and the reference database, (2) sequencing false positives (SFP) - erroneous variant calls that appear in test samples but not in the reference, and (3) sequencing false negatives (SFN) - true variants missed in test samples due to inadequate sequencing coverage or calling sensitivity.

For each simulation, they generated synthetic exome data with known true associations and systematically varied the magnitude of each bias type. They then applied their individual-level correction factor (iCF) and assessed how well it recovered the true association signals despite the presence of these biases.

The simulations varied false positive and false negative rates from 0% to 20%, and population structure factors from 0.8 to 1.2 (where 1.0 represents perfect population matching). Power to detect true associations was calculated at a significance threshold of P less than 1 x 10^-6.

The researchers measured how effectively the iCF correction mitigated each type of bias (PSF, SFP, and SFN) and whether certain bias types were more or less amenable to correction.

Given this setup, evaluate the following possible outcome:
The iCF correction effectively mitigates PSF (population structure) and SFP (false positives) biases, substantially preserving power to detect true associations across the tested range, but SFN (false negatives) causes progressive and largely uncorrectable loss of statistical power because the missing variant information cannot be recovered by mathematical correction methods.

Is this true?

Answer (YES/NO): NO